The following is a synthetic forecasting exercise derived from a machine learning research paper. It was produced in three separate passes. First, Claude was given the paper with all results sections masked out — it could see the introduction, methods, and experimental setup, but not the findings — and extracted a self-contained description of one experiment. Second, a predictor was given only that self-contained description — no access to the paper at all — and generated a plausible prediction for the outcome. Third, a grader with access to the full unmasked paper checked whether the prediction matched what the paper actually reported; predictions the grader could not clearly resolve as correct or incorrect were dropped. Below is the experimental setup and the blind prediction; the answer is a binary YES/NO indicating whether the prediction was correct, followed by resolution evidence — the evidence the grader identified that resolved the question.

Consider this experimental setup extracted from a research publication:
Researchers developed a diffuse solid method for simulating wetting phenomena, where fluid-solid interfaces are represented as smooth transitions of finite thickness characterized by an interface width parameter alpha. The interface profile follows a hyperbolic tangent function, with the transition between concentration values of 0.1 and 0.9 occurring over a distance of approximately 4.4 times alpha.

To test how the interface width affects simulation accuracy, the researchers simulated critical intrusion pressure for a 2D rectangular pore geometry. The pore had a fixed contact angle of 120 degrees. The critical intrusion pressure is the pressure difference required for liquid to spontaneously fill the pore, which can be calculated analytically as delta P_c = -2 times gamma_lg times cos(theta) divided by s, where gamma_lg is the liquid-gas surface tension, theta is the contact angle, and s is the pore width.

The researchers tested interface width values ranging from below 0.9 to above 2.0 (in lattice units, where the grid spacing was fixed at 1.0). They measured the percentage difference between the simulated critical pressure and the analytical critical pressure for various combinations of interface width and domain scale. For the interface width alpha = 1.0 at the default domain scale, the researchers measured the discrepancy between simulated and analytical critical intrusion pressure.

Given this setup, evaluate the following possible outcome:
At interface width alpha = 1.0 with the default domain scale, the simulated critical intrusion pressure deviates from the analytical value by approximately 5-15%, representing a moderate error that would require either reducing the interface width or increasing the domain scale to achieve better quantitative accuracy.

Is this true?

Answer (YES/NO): NO